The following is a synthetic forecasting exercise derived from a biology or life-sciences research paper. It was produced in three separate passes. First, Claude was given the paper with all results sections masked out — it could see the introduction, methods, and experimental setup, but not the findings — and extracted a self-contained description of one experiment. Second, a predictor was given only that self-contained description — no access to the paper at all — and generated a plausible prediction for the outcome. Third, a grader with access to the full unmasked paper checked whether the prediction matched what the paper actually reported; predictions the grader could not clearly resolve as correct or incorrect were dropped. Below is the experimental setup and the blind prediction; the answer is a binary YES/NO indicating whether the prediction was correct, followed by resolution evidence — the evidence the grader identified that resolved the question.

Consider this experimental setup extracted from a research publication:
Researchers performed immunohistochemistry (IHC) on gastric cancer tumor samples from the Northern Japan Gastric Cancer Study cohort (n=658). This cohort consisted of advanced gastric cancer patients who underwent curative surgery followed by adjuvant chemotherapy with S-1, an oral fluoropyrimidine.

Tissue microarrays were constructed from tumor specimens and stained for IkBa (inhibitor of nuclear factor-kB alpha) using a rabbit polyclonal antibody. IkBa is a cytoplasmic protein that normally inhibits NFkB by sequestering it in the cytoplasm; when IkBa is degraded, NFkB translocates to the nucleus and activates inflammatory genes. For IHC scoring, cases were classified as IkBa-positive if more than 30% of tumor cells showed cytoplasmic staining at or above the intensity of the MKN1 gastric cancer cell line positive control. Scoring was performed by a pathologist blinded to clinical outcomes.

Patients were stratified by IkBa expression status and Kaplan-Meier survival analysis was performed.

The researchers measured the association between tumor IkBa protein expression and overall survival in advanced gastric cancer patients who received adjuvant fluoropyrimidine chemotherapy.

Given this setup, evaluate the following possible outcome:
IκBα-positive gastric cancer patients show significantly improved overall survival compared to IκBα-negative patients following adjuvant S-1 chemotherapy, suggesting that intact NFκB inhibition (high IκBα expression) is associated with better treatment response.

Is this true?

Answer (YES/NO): NO